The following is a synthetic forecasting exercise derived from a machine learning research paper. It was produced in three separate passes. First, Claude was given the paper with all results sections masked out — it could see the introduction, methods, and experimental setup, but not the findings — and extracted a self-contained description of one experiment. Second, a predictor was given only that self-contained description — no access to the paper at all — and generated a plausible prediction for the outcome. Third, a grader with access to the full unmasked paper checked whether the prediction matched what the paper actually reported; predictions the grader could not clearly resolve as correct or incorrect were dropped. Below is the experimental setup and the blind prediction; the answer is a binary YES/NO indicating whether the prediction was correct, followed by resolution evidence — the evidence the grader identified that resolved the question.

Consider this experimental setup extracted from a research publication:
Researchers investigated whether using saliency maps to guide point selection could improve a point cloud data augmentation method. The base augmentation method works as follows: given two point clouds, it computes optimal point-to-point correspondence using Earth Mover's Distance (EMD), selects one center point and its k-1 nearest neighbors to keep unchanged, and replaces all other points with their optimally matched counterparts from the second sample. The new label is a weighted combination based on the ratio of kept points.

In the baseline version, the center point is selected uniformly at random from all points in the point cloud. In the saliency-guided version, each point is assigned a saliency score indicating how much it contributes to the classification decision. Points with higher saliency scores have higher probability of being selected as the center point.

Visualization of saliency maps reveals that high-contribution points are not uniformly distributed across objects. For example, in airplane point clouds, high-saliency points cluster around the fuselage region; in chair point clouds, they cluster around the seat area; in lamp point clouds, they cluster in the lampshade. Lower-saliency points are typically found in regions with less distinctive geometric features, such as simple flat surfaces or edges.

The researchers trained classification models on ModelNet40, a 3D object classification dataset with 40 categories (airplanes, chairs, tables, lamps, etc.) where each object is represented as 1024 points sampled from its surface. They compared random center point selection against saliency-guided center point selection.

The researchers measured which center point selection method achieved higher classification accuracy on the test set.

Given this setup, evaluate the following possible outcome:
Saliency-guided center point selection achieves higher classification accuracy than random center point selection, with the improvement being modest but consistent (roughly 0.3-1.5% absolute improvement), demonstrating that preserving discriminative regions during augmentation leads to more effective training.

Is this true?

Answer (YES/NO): NO